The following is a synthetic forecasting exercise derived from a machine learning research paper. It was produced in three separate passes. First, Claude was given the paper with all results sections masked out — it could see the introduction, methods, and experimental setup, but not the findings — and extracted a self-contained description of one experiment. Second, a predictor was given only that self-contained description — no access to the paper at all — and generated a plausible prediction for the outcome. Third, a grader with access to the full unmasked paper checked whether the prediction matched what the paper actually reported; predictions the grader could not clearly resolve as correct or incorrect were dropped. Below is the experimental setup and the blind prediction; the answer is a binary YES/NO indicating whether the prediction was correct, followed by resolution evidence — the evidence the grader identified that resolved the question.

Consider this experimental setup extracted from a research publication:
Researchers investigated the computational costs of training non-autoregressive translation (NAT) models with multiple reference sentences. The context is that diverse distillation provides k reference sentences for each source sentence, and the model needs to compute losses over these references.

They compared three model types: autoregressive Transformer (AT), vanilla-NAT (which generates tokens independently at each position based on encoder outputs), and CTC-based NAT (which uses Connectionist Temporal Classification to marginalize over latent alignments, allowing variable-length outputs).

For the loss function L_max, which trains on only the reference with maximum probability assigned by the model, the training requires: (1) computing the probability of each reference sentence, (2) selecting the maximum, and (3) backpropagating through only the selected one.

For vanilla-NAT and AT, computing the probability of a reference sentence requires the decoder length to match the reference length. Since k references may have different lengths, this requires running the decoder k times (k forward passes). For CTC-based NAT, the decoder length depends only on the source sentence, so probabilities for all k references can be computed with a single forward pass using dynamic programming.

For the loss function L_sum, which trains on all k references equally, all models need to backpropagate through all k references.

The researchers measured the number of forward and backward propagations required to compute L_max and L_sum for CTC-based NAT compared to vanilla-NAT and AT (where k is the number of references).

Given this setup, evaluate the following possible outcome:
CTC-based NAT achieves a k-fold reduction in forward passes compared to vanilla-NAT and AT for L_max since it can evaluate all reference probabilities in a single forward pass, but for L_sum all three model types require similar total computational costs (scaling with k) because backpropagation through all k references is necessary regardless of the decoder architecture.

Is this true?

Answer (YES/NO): NO